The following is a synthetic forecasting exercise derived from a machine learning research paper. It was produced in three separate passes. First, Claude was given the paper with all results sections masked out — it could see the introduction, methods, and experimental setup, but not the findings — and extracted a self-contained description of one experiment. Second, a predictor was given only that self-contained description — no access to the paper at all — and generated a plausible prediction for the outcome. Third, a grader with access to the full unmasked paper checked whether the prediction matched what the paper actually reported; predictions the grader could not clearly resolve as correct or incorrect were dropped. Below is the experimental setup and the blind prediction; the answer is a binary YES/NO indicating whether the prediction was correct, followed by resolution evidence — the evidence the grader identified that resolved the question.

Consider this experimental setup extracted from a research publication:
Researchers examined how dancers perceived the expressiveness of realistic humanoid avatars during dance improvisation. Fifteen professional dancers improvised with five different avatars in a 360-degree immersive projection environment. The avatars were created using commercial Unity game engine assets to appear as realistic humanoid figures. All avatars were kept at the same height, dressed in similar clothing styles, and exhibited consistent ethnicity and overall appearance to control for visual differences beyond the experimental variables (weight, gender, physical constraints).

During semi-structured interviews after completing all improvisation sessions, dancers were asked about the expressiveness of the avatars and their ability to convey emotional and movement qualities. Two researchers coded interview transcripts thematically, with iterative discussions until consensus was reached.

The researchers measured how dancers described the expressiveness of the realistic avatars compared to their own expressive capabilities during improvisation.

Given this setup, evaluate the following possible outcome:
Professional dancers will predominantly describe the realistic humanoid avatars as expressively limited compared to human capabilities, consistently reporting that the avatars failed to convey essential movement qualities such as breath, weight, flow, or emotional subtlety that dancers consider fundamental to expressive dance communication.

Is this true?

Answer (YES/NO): YES